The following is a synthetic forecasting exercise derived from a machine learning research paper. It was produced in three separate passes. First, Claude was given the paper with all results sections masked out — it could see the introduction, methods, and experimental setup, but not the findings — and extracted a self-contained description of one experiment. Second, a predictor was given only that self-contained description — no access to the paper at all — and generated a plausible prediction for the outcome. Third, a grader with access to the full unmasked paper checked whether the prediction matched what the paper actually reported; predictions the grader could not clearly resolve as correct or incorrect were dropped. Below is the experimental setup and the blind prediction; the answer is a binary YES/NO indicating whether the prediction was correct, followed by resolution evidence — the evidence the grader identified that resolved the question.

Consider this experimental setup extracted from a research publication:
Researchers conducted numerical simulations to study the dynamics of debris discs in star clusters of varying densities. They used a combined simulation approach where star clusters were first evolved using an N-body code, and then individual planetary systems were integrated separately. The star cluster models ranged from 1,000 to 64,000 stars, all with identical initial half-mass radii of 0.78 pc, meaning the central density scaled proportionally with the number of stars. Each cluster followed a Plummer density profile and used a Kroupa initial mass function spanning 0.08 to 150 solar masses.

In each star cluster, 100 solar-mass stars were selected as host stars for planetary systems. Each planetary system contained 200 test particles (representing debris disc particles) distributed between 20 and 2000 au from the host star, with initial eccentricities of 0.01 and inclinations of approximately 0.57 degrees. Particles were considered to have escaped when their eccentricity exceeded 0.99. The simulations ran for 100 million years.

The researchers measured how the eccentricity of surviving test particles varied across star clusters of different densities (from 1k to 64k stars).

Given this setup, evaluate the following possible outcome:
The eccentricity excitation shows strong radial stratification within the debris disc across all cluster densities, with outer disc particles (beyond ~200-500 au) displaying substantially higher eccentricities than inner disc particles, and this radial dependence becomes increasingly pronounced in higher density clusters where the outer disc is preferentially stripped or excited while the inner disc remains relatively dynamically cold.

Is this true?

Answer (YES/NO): NO